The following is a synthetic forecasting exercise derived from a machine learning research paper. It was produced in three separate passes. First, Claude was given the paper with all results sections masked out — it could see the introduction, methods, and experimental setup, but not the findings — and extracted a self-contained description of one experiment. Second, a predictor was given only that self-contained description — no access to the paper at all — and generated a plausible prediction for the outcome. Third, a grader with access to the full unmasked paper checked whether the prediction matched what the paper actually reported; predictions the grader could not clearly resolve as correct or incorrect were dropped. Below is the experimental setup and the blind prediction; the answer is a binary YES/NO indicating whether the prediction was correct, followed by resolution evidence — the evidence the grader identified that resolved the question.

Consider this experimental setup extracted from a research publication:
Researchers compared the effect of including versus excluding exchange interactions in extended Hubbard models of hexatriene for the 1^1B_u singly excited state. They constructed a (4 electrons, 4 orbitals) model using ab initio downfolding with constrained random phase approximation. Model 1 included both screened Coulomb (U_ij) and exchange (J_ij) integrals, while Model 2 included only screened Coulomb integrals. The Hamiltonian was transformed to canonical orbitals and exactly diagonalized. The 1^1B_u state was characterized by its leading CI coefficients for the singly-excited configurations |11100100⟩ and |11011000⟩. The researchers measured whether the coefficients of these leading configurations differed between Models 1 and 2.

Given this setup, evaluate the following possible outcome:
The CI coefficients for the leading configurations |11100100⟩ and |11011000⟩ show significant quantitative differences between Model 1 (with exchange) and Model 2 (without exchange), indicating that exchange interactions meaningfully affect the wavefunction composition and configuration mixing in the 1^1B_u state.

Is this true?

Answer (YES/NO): NO